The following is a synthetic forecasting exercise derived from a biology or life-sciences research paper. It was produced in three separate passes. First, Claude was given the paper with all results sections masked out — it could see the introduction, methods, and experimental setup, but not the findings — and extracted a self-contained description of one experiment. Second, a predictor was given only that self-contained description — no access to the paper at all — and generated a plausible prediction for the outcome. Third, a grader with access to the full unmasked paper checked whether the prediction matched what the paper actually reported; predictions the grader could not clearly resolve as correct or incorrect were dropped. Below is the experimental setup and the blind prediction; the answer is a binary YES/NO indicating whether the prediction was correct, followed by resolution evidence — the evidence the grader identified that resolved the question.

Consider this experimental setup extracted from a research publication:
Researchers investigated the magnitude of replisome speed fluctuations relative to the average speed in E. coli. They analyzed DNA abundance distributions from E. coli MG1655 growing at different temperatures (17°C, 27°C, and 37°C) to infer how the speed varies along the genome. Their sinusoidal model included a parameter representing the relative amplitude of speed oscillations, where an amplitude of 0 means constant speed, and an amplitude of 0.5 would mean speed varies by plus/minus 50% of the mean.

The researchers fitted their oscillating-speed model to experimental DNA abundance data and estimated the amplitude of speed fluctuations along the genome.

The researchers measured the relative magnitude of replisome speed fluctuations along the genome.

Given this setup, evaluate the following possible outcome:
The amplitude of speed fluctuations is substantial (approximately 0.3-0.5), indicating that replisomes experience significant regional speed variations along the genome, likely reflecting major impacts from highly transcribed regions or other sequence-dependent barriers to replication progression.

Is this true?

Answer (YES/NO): NO